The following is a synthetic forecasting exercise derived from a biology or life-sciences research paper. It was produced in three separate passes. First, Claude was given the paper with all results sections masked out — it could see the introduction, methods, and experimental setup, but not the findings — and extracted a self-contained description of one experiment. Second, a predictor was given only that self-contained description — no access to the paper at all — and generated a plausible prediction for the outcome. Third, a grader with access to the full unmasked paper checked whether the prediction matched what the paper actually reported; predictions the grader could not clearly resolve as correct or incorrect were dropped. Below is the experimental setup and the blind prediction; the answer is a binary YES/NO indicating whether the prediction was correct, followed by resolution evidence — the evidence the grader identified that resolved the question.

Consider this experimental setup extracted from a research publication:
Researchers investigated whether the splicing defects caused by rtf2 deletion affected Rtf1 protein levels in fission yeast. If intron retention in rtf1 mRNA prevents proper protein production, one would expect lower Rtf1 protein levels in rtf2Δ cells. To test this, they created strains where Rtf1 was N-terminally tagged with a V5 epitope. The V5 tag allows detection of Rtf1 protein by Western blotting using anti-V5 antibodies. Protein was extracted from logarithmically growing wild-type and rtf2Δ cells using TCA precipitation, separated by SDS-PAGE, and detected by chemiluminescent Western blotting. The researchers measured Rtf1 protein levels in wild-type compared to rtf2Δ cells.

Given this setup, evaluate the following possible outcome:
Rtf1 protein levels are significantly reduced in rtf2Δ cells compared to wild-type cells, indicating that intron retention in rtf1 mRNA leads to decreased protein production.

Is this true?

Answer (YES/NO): NO